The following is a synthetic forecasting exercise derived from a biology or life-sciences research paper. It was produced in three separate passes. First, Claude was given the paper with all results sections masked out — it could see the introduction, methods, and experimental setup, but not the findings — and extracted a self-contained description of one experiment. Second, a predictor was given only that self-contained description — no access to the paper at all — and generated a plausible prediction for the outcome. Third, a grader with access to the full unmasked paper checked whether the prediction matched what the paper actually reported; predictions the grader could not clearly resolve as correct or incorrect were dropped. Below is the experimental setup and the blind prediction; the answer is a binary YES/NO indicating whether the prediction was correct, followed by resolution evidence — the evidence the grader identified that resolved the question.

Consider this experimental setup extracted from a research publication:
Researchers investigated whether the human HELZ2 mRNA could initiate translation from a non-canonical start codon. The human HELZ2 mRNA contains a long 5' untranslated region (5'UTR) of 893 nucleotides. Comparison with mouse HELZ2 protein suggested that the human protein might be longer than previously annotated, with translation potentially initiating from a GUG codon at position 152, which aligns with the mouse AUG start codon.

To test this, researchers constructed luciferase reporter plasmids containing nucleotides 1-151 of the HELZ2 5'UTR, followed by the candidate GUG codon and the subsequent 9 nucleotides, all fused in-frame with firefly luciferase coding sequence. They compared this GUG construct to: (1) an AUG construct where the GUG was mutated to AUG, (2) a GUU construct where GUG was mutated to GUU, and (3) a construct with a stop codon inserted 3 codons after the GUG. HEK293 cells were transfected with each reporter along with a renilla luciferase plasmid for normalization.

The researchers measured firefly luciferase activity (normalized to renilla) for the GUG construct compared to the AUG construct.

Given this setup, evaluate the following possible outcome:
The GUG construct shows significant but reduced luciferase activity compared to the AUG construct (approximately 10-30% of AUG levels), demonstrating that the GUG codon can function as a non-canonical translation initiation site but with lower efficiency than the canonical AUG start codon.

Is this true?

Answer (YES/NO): YES